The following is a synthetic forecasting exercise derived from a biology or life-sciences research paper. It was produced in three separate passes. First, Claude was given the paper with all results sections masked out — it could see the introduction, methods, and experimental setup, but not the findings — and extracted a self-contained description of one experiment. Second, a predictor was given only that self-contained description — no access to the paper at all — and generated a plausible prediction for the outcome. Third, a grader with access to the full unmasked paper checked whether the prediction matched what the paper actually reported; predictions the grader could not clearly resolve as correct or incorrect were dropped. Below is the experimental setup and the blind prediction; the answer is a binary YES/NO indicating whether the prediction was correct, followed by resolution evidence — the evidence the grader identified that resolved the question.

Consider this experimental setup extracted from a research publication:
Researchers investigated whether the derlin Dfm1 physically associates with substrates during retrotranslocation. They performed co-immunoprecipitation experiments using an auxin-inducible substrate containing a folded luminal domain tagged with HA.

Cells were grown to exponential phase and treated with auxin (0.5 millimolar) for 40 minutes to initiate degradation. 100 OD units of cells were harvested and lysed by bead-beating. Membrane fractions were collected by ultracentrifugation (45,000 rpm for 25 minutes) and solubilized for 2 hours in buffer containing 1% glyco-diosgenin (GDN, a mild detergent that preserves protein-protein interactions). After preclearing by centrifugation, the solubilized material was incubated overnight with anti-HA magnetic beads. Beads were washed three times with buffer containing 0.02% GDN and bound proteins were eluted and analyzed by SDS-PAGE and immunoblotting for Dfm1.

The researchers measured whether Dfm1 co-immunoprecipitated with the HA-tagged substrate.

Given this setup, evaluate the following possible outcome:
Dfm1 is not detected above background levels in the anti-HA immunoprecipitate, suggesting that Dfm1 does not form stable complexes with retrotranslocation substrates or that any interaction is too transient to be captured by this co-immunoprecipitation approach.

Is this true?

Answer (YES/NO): NO